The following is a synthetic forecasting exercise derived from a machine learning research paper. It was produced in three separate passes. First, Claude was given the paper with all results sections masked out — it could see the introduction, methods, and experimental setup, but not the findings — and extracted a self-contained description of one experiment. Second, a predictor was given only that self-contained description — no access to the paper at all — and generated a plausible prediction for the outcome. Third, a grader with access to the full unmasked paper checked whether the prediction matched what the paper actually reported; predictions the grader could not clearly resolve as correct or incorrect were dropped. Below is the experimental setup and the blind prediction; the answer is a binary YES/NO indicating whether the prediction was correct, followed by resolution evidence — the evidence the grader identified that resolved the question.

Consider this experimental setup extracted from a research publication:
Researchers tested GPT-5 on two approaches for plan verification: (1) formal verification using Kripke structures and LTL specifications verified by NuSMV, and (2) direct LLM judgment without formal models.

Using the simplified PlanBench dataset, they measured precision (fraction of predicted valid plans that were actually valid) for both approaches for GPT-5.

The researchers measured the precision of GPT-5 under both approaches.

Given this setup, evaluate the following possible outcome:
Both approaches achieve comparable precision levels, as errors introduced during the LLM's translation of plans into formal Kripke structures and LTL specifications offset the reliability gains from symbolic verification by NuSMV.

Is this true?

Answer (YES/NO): YES